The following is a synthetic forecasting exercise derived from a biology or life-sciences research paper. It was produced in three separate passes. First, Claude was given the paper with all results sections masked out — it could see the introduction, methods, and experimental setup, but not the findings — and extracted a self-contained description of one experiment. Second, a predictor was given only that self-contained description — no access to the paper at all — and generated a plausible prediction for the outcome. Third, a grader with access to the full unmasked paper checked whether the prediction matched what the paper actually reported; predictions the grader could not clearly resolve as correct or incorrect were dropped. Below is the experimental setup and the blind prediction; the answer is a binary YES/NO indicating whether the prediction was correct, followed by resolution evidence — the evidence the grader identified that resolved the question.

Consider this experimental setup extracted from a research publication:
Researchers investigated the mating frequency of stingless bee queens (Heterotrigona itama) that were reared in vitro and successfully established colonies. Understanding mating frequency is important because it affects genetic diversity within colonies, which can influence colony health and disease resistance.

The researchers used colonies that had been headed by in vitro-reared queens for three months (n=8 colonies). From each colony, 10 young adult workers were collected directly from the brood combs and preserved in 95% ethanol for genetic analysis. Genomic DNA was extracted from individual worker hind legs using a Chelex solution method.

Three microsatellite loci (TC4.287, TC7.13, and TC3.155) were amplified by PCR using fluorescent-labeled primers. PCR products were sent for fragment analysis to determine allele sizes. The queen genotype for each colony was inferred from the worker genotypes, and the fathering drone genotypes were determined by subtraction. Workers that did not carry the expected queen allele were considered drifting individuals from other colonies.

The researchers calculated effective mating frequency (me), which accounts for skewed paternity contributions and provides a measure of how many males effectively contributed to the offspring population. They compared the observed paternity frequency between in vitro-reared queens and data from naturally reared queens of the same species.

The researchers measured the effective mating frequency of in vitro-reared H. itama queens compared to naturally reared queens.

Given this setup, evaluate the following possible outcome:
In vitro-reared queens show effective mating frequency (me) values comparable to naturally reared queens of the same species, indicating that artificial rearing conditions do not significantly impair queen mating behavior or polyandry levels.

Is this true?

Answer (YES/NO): YES